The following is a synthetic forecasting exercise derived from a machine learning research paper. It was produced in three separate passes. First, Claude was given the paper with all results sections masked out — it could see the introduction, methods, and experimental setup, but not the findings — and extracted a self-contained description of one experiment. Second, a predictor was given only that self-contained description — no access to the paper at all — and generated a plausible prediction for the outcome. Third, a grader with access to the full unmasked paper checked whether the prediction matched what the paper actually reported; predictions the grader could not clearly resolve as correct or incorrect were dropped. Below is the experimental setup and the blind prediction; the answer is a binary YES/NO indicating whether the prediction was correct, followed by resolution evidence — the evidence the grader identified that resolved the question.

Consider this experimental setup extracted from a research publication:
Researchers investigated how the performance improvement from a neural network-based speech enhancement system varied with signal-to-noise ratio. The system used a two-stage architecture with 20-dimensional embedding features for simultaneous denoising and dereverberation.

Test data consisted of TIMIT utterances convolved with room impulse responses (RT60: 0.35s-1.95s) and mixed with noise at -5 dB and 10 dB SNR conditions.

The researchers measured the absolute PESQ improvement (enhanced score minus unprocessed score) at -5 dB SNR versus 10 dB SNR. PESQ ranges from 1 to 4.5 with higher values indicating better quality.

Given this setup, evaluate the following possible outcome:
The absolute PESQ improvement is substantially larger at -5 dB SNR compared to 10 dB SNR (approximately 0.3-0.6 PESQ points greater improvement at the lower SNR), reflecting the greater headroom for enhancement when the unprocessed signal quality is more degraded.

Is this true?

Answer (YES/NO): NO